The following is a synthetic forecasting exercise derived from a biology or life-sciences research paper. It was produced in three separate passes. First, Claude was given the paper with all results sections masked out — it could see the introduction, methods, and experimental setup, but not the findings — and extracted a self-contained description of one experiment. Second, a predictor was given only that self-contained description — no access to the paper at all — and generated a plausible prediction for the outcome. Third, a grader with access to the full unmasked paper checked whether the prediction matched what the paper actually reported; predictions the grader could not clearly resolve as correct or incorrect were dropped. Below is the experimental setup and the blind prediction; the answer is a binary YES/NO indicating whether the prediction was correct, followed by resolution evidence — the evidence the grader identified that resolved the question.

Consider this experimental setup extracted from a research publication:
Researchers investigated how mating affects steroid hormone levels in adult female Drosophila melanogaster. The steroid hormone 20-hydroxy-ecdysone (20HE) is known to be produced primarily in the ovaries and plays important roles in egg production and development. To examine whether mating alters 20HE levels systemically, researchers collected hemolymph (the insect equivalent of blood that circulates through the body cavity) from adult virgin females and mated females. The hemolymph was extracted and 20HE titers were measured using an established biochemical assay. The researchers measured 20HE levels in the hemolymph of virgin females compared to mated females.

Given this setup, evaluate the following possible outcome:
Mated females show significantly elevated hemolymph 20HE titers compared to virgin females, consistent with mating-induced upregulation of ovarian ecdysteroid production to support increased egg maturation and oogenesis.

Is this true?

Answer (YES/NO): YES